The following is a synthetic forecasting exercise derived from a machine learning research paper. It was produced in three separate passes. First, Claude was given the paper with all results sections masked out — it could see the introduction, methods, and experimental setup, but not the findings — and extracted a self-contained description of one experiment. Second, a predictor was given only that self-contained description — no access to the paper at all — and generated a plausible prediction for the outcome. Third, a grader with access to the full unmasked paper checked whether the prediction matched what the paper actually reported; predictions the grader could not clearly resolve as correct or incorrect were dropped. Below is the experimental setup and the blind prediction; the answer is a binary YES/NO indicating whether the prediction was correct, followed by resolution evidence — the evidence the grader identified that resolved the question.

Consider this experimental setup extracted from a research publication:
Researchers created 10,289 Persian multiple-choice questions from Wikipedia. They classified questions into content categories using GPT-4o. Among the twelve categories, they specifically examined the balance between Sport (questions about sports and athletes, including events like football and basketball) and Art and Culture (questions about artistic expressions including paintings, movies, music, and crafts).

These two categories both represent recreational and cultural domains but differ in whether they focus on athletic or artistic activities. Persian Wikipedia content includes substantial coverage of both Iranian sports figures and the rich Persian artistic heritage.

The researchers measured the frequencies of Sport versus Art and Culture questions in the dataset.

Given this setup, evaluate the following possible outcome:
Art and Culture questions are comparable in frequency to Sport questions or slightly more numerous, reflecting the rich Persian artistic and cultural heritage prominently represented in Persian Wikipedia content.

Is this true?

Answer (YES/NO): NO